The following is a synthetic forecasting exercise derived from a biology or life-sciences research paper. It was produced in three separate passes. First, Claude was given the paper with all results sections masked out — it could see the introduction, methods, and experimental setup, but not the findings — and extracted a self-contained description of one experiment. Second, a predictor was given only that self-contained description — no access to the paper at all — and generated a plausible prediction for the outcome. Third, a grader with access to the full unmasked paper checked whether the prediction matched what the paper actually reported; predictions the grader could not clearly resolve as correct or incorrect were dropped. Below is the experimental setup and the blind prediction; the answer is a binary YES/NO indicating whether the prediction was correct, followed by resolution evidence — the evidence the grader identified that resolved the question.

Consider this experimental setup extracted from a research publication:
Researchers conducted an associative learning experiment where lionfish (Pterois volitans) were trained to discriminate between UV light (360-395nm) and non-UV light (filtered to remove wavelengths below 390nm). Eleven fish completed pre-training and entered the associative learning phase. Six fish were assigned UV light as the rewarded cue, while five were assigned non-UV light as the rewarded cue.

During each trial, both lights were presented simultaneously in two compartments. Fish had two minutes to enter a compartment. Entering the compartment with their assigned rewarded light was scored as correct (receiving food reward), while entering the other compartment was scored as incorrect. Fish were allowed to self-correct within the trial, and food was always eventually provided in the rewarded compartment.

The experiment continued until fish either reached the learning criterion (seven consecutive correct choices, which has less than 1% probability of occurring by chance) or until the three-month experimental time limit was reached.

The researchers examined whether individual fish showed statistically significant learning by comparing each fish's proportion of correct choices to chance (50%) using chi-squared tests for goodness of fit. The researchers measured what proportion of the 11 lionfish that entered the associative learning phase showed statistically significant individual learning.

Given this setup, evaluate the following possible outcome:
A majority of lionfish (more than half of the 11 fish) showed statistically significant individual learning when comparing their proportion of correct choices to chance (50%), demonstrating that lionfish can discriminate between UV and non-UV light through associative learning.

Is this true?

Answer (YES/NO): NO